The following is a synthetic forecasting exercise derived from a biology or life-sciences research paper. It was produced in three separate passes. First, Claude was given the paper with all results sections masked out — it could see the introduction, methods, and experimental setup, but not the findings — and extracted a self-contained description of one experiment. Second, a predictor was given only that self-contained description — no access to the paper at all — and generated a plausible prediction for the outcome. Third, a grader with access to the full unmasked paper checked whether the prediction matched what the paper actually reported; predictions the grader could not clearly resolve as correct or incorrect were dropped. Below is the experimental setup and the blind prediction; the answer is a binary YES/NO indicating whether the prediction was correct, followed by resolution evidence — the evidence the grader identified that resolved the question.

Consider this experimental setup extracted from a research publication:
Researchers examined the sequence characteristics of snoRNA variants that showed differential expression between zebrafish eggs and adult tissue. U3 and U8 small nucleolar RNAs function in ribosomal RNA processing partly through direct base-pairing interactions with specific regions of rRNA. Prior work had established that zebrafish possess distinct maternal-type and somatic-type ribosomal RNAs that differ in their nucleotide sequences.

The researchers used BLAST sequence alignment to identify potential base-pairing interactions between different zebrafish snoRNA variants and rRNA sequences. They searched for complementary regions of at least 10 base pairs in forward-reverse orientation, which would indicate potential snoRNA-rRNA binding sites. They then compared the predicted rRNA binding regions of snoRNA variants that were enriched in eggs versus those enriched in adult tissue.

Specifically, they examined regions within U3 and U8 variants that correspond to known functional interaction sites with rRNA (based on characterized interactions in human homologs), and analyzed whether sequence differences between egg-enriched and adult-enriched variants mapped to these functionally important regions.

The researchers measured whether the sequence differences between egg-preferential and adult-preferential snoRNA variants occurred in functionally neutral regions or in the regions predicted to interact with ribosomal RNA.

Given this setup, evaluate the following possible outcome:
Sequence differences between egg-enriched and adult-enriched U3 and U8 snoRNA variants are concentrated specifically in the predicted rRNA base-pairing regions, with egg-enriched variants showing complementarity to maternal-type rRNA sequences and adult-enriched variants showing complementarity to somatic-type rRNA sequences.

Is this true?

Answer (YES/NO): NO